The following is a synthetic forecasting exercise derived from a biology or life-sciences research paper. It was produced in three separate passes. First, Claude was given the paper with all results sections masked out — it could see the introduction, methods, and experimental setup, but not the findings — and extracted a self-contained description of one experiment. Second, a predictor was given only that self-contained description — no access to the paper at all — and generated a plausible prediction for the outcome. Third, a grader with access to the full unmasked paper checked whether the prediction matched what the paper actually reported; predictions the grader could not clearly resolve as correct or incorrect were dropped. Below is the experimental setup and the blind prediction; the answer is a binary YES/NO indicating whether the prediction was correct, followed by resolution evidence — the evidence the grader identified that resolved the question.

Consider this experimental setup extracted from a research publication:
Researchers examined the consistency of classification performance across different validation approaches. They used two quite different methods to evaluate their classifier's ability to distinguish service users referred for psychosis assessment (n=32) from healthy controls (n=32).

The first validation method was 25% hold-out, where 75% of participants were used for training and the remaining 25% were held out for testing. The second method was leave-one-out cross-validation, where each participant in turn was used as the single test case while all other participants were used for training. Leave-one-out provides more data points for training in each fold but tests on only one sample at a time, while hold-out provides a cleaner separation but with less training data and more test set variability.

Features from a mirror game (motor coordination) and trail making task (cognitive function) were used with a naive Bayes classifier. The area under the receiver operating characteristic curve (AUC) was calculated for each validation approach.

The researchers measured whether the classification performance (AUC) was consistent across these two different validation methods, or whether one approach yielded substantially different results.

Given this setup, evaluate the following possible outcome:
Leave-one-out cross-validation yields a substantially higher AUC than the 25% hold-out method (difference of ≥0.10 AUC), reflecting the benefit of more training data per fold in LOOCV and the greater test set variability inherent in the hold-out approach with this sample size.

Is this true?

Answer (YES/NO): NO